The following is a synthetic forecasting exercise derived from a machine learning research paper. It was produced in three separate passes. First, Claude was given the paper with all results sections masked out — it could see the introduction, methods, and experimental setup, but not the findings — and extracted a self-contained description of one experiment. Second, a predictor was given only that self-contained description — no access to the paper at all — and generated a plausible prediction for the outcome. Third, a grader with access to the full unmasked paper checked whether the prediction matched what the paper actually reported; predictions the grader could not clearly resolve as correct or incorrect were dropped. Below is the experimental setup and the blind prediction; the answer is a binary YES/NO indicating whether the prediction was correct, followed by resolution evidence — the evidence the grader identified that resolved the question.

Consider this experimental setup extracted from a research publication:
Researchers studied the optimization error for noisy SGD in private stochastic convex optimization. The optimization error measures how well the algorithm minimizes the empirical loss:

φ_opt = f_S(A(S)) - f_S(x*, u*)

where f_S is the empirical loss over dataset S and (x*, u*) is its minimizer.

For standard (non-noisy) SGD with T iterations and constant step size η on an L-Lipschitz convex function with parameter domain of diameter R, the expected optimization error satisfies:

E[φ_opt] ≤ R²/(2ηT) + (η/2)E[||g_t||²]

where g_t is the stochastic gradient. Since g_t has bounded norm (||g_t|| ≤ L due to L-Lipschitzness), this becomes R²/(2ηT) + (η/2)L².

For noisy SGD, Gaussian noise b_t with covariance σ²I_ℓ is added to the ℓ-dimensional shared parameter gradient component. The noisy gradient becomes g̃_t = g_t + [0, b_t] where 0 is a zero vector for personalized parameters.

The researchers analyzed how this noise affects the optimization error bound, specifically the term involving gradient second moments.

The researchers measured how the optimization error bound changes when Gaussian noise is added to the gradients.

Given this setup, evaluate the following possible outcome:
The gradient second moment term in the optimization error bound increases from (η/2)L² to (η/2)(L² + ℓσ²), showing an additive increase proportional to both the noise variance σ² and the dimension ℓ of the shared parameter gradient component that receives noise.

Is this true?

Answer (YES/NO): YES